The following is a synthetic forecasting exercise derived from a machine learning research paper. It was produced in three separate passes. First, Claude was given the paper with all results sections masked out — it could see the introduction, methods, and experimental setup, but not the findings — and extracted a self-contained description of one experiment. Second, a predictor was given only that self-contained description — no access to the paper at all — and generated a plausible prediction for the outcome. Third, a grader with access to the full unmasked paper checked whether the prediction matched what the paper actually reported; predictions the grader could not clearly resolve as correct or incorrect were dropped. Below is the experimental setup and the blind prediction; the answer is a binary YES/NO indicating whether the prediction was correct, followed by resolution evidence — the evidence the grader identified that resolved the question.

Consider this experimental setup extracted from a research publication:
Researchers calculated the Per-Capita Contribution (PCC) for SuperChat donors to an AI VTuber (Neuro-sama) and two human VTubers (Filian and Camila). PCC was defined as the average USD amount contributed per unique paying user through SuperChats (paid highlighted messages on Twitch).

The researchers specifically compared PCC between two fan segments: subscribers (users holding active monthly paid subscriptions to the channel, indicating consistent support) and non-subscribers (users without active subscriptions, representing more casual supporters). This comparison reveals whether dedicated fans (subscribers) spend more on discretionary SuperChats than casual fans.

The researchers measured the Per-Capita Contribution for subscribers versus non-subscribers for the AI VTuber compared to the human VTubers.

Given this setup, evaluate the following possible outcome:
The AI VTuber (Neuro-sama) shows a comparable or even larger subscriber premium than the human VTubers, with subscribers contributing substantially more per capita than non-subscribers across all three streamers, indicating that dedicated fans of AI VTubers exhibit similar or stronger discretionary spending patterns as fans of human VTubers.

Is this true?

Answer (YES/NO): NO